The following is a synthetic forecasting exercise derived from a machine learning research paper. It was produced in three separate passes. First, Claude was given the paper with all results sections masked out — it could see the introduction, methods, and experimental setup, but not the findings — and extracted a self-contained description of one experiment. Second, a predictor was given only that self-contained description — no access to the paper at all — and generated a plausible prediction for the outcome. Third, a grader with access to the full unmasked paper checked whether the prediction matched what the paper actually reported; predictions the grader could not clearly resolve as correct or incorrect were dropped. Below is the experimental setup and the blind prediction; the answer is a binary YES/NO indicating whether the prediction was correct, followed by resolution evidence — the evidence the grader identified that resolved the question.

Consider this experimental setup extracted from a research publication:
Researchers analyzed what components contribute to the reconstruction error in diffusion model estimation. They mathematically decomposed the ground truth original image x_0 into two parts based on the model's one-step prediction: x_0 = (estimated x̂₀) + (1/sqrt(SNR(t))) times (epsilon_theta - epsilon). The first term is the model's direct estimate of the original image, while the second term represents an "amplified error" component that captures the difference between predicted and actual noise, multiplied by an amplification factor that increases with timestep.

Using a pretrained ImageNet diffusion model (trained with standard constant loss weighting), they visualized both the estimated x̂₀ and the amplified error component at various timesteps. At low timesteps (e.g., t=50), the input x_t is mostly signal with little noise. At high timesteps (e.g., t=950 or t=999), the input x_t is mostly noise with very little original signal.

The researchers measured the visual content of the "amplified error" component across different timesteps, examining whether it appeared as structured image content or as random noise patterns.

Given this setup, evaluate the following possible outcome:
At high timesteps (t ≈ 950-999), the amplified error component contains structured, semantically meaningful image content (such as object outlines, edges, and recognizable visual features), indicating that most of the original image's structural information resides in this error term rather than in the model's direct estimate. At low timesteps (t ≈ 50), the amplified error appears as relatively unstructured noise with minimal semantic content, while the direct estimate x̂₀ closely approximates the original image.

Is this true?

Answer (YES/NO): YES